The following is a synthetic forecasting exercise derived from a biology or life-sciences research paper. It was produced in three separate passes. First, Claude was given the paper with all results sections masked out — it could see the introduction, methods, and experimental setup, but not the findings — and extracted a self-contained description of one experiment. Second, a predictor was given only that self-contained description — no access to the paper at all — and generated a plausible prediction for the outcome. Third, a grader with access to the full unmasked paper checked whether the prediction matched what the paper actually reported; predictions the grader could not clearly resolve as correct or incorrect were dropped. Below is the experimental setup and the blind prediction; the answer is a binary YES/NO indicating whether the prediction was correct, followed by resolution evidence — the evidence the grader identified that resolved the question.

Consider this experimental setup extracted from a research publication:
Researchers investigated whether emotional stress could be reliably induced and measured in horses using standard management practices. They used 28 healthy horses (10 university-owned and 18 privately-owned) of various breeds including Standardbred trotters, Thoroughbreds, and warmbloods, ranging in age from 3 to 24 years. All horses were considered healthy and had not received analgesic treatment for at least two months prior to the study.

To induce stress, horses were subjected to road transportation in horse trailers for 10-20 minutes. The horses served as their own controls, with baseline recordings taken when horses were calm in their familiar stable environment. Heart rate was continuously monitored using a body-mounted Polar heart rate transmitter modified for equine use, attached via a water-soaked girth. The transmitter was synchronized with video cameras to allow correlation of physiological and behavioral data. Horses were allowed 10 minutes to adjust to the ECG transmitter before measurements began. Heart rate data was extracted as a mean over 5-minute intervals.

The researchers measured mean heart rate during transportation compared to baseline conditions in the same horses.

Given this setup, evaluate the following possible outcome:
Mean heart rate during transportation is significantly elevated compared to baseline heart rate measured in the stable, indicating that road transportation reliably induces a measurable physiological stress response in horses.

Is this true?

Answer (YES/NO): YES